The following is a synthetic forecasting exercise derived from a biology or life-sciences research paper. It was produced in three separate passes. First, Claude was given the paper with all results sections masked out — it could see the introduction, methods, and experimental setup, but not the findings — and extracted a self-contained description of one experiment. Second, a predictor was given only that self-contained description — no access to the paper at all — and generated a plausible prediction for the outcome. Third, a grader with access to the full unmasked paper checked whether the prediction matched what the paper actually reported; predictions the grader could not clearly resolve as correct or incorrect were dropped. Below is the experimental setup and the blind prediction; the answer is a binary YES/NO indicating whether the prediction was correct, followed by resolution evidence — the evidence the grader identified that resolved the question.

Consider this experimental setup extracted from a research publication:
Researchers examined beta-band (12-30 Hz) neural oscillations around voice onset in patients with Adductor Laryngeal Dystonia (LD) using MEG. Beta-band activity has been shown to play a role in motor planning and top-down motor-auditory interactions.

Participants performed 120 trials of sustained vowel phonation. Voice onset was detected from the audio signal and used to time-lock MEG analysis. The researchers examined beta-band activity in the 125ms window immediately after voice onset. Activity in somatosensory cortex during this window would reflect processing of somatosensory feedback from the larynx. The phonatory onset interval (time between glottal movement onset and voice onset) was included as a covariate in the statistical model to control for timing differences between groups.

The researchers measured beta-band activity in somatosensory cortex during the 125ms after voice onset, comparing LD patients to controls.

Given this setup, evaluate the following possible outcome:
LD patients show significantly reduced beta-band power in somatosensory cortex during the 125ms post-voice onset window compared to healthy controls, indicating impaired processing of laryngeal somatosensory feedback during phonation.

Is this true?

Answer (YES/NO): NO